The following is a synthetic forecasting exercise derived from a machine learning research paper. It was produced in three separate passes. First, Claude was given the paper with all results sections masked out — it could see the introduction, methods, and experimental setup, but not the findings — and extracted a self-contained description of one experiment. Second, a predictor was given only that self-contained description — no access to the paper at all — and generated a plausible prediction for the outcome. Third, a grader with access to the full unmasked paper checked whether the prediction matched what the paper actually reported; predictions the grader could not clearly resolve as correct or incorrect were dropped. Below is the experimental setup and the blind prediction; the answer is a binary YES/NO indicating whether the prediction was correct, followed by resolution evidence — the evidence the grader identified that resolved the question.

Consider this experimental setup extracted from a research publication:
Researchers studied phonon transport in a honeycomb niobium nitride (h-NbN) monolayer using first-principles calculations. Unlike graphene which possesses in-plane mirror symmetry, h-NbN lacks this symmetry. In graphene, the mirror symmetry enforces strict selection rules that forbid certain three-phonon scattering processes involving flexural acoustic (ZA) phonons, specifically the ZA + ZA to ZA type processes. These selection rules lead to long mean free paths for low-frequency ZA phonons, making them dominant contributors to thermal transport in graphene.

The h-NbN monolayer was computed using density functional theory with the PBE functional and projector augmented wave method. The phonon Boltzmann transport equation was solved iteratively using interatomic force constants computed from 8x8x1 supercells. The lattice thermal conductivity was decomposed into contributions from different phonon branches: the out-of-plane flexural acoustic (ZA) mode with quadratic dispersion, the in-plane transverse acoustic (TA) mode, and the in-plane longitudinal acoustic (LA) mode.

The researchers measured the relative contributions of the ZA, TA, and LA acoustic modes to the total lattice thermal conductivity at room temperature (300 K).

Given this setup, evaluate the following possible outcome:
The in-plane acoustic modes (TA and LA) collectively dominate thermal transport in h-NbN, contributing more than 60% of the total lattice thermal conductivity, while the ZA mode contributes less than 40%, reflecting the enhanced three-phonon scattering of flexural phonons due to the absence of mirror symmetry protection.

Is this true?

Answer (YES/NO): YES